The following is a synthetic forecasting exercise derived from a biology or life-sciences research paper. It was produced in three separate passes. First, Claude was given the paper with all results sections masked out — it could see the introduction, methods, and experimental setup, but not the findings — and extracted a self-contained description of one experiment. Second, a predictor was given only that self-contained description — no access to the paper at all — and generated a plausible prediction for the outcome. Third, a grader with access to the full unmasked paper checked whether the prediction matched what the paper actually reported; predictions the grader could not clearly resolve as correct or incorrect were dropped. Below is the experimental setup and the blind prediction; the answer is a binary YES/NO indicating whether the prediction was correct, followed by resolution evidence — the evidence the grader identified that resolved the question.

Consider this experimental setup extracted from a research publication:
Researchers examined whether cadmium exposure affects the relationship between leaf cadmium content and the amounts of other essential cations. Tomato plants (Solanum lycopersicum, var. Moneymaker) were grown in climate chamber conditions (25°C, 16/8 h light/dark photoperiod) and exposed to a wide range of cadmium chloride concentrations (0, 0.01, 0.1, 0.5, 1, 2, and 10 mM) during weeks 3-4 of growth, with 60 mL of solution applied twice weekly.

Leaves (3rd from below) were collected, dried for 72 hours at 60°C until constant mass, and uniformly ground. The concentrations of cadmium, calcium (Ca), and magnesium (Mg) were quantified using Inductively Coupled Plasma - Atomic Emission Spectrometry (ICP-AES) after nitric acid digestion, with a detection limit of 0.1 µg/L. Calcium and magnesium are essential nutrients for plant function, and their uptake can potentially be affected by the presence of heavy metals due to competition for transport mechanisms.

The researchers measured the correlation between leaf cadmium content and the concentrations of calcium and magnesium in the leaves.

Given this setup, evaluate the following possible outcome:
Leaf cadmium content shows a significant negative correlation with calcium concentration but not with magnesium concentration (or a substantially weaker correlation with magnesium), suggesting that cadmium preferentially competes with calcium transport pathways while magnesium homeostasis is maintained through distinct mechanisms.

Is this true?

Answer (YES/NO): NO